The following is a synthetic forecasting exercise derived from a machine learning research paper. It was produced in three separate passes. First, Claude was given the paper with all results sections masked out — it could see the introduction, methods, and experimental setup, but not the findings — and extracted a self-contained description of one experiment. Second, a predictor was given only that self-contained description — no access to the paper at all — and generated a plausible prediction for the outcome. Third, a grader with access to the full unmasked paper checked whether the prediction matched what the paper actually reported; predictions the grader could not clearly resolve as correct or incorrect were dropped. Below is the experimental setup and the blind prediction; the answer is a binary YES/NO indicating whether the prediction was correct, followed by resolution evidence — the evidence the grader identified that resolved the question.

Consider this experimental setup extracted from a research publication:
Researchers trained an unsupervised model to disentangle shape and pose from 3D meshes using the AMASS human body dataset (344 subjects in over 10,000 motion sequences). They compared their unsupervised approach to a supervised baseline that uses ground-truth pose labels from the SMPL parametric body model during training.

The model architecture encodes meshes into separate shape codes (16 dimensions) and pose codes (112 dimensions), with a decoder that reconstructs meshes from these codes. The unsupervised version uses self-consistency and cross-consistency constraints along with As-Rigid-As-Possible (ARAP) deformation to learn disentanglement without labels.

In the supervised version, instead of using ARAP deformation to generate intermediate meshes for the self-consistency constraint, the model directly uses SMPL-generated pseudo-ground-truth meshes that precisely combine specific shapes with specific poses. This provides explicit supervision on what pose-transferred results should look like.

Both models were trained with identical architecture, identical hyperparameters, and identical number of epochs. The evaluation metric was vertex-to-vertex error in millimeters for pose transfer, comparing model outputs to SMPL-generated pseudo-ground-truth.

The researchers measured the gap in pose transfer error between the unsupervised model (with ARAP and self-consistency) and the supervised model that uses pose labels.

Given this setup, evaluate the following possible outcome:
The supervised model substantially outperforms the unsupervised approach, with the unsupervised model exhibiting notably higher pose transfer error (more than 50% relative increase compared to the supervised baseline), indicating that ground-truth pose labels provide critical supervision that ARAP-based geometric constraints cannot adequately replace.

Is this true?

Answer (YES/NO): NO